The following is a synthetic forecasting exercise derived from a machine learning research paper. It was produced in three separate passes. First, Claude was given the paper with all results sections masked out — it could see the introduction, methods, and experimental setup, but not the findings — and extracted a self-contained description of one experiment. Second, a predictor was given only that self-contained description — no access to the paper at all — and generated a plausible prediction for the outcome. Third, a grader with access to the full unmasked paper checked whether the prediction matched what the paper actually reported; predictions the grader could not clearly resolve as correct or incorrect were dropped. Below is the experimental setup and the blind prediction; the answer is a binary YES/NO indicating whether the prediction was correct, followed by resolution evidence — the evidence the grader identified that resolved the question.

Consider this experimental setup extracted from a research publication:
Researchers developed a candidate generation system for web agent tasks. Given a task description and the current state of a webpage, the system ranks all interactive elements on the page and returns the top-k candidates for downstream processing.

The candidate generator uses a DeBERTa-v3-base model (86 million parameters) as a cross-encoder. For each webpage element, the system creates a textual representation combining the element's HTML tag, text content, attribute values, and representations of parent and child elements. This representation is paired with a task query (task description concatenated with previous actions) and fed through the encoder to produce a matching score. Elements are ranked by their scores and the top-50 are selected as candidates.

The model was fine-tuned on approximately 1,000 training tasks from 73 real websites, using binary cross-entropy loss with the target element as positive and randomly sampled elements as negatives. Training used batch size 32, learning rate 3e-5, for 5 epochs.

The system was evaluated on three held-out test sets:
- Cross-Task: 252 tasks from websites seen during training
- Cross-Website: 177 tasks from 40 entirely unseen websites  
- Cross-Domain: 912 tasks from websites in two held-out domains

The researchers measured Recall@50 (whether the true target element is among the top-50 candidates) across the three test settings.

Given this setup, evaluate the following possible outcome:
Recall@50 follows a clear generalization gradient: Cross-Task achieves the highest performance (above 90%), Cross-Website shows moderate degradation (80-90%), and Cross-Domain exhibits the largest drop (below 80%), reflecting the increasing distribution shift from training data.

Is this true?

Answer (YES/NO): NO